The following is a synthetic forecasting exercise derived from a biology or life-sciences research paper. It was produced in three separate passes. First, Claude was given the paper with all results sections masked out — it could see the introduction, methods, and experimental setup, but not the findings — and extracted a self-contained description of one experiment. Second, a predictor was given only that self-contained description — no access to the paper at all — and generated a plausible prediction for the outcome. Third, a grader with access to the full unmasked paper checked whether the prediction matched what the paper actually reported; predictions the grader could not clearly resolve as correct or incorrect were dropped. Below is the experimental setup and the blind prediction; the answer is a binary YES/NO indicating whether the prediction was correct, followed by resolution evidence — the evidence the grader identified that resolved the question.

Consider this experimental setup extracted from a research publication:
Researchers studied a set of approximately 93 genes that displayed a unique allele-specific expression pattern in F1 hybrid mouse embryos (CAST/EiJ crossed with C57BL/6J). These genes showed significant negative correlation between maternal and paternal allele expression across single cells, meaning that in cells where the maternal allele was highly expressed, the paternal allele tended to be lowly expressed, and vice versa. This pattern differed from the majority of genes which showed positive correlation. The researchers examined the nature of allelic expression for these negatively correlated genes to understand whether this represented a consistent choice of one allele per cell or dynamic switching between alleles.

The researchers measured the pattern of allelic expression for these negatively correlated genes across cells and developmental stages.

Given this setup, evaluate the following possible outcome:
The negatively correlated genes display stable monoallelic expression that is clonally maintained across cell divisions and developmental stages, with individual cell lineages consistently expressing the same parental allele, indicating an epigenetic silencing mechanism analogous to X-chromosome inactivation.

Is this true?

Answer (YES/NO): NO